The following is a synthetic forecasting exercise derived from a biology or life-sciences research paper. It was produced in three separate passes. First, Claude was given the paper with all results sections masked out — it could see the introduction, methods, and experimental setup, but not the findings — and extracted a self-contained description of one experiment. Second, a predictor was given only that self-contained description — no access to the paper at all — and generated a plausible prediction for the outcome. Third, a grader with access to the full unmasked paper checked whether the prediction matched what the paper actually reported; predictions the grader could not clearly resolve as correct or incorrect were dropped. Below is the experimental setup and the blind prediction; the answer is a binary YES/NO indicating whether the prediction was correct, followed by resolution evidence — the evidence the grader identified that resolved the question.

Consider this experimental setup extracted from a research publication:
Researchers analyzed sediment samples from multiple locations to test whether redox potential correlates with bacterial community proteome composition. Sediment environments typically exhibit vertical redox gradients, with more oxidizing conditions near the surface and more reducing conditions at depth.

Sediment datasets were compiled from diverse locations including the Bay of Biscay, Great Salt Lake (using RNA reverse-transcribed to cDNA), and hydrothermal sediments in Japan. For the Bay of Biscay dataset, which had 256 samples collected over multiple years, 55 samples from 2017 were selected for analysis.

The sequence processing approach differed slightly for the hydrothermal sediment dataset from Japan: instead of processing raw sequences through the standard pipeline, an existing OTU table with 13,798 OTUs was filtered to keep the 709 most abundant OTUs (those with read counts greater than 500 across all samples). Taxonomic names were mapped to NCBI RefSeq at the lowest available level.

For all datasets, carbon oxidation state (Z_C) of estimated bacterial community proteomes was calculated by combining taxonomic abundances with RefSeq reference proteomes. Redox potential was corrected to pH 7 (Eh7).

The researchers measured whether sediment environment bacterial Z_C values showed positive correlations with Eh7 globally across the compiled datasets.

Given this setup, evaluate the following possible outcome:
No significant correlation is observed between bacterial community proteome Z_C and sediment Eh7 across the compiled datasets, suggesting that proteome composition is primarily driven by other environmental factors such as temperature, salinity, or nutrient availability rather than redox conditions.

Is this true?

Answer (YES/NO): NO